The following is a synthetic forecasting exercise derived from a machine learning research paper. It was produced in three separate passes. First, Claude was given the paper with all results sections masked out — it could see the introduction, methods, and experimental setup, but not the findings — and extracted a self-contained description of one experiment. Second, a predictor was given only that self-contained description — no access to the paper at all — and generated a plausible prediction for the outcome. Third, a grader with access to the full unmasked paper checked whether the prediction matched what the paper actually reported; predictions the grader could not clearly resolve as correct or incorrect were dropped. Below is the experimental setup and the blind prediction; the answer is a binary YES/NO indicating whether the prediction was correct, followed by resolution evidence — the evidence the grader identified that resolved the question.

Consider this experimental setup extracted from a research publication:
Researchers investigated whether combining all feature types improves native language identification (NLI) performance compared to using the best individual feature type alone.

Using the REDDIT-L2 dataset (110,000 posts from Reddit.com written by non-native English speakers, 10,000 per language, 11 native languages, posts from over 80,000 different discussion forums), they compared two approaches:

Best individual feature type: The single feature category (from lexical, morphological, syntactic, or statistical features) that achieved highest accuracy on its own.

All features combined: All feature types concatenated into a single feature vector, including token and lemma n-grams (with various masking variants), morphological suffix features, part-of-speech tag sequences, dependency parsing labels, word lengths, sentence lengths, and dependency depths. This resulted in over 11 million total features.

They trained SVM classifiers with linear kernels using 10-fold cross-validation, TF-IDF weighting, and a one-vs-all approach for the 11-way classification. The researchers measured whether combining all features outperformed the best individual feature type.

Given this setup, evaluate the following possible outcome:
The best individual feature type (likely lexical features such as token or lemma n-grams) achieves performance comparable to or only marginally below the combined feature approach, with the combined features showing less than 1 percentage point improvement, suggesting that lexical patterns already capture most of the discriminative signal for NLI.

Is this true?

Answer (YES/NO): NO